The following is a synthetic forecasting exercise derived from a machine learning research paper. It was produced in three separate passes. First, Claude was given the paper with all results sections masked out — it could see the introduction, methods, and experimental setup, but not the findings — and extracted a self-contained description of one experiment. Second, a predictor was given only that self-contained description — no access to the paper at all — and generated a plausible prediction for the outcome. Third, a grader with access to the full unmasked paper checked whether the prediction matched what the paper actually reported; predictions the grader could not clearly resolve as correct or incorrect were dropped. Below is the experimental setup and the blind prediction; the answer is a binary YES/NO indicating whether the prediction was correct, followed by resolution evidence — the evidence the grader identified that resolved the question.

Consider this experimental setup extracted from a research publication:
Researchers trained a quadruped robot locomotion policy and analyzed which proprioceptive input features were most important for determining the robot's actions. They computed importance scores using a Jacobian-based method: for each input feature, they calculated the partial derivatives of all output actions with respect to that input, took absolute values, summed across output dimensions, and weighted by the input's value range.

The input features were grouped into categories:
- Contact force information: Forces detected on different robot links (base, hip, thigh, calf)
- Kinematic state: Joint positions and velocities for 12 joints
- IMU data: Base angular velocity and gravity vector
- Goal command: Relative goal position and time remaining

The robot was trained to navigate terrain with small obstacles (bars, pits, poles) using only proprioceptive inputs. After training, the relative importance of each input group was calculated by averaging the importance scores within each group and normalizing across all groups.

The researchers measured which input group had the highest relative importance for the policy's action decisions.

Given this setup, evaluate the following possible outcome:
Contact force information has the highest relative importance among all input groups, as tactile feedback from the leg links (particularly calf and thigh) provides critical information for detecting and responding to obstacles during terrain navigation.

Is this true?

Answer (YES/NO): NO